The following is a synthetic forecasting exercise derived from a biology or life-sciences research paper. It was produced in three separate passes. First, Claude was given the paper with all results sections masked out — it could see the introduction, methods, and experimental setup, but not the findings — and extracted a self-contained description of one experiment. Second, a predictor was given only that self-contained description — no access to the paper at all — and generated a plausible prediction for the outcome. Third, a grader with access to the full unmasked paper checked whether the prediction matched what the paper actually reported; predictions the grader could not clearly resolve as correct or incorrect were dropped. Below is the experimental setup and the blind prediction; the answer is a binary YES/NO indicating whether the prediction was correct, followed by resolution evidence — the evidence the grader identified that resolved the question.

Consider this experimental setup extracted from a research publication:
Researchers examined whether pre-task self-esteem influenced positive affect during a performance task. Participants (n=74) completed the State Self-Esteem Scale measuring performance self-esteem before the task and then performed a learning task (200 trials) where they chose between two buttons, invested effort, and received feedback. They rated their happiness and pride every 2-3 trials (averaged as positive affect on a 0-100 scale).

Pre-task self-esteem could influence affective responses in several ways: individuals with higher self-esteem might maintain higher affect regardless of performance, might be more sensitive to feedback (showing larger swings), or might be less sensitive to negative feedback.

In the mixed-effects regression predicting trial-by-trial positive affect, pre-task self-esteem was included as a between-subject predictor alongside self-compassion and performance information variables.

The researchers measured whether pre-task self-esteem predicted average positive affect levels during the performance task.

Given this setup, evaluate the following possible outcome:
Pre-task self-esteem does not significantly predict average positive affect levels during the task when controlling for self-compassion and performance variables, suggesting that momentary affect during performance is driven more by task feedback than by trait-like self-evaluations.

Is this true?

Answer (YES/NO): YES